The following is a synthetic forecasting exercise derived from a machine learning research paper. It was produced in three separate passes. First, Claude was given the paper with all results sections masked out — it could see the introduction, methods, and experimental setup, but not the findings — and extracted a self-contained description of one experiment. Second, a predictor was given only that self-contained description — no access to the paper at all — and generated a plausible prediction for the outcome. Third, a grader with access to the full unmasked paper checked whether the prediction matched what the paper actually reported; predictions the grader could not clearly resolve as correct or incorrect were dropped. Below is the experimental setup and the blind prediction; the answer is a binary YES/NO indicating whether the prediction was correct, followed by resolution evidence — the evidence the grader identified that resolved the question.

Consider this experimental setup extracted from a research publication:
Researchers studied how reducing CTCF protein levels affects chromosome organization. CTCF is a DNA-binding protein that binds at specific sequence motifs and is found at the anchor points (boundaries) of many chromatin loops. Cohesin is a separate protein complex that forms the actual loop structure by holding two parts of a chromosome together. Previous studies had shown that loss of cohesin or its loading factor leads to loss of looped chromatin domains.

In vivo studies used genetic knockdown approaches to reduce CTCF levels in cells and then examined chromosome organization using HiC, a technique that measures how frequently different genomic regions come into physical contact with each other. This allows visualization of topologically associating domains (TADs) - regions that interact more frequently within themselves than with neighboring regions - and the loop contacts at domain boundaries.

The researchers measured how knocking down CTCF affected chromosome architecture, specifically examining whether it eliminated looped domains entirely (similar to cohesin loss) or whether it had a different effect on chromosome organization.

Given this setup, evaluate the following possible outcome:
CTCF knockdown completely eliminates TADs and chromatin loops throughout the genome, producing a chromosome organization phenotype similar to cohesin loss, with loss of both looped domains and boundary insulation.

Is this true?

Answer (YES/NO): NO